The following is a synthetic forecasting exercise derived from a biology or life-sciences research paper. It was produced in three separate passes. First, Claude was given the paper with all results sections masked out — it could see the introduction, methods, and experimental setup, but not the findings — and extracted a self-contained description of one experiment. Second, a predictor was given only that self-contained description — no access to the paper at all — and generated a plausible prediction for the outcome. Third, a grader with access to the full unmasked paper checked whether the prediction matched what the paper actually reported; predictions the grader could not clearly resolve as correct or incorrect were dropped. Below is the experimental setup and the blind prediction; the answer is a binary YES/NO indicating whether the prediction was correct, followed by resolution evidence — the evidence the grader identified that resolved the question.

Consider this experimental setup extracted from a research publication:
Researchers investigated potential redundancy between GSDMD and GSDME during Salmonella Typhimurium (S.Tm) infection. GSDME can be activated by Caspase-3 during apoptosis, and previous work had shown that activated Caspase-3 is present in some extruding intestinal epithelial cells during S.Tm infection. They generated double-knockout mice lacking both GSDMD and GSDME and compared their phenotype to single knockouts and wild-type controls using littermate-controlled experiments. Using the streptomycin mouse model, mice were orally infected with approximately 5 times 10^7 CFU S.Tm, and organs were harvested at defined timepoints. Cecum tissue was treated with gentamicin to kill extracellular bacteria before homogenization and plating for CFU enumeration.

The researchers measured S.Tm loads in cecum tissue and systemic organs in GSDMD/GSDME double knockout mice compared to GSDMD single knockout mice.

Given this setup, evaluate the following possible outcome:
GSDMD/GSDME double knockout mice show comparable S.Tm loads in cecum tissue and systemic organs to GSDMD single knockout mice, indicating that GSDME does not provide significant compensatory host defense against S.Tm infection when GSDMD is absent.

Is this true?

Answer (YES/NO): YES